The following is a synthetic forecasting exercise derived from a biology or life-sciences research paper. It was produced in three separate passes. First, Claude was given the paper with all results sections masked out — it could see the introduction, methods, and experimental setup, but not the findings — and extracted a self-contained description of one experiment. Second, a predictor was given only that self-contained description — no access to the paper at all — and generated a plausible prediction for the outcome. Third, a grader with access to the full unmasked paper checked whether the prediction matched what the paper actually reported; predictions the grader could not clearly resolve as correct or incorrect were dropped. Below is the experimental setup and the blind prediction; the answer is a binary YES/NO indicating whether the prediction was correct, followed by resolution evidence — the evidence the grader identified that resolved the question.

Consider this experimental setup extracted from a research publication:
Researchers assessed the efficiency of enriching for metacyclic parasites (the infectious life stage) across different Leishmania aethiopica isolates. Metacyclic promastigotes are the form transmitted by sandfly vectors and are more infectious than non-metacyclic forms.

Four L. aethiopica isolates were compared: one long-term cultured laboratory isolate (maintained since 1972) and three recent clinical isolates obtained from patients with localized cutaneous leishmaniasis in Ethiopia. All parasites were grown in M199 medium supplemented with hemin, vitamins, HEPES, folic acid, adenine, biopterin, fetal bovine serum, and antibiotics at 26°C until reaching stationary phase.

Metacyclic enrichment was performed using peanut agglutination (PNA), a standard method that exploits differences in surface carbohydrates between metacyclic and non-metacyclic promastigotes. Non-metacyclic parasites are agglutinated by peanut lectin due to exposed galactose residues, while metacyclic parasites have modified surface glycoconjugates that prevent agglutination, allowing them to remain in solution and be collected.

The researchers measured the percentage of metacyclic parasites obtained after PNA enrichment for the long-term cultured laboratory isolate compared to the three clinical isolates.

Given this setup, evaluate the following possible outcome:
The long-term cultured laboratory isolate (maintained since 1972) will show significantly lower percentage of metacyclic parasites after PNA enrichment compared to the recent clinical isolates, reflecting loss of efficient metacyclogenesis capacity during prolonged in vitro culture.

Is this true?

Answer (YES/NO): YES